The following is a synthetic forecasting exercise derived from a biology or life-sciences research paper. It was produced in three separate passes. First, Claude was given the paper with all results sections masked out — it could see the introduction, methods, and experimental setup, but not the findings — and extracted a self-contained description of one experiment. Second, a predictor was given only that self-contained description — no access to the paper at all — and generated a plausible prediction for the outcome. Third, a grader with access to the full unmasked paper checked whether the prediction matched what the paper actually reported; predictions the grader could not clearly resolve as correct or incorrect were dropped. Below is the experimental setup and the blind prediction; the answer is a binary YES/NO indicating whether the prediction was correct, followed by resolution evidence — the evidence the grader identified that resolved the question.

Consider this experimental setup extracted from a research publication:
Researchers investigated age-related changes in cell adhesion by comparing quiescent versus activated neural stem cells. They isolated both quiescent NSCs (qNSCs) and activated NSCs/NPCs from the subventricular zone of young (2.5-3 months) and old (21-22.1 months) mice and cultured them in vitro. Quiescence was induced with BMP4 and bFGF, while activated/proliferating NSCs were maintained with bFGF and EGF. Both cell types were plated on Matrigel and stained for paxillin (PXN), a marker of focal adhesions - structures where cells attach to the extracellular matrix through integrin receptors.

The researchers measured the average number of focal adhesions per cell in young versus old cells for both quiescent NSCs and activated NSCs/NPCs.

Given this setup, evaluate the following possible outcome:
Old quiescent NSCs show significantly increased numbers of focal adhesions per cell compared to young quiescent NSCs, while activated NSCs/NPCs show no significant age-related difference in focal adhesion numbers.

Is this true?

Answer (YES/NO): NO